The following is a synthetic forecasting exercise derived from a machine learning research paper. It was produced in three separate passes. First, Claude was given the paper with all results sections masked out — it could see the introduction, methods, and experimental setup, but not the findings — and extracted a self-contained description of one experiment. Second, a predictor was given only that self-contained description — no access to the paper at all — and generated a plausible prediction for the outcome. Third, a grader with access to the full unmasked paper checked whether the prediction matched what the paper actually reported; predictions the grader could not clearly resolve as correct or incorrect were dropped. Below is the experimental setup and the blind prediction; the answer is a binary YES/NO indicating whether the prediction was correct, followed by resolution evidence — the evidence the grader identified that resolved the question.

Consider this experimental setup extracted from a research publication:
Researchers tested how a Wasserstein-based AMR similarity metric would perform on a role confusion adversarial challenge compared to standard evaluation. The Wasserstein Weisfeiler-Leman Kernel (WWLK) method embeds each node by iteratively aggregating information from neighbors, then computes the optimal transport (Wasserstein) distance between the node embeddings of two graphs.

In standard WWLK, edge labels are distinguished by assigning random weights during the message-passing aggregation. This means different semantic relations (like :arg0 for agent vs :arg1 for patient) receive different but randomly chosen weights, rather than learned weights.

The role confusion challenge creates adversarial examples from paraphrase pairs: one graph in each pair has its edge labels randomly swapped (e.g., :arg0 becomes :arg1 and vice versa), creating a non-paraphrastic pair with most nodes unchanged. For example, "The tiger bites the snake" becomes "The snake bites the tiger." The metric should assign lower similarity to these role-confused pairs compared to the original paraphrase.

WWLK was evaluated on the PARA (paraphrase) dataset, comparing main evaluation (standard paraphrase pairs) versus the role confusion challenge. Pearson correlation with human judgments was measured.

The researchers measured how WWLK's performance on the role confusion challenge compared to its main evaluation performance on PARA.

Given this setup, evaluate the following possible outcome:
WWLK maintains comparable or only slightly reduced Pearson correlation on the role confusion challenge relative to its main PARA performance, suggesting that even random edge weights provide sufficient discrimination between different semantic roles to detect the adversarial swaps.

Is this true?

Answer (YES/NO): NO